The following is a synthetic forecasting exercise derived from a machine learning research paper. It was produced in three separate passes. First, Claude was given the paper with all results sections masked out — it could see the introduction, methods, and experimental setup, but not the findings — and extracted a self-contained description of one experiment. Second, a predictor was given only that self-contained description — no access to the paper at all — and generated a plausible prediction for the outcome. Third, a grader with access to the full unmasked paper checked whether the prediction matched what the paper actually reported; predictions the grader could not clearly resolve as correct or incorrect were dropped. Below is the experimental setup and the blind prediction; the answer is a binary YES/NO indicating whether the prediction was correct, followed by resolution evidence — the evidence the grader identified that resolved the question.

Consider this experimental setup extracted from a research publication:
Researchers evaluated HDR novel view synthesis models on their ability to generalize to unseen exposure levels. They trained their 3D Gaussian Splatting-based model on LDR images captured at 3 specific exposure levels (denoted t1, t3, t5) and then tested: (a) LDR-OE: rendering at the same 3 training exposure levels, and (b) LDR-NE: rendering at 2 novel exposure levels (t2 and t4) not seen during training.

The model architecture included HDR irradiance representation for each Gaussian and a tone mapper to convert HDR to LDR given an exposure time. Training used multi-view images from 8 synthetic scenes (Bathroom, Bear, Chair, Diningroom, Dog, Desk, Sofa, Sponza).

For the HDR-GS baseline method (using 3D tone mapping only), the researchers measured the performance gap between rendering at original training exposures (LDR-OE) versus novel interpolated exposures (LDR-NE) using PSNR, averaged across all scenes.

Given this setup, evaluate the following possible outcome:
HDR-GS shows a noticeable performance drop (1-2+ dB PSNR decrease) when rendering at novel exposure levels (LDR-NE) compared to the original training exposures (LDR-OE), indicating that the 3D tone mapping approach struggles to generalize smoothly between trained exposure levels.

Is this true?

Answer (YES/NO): YES